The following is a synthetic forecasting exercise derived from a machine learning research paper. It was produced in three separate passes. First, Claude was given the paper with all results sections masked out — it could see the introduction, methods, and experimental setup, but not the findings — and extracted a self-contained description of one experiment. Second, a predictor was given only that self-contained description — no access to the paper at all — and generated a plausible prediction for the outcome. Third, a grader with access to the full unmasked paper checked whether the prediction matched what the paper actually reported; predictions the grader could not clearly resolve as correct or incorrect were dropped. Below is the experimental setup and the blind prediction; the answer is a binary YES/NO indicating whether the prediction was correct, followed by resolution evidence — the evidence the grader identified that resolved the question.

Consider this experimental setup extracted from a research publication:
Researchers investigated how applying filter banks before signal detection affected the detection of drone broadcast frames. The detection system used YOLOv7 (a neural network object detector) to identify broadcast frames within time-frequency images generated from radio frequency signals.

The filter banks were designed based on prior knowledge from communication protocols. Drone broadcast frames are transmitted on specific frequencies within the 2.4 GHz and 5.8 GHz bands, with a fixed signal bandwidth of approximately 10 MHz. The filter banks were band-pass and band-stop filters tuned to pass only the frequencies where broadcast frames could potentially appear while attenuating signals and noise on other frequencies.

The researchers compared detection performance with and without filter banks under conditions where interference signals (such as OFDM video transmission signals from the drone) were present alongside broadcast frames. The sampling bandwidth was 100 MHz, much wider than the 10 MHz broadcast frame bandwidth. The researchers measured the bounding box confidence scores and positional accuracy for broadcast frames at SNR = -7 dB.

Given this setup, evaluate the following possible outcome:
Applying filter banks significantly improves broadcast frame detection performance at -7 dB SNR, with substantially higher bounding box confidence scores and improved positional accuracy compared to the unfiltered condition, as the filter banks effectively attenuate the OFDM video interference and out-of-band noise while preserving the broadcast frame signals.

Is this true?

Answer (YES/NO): YES